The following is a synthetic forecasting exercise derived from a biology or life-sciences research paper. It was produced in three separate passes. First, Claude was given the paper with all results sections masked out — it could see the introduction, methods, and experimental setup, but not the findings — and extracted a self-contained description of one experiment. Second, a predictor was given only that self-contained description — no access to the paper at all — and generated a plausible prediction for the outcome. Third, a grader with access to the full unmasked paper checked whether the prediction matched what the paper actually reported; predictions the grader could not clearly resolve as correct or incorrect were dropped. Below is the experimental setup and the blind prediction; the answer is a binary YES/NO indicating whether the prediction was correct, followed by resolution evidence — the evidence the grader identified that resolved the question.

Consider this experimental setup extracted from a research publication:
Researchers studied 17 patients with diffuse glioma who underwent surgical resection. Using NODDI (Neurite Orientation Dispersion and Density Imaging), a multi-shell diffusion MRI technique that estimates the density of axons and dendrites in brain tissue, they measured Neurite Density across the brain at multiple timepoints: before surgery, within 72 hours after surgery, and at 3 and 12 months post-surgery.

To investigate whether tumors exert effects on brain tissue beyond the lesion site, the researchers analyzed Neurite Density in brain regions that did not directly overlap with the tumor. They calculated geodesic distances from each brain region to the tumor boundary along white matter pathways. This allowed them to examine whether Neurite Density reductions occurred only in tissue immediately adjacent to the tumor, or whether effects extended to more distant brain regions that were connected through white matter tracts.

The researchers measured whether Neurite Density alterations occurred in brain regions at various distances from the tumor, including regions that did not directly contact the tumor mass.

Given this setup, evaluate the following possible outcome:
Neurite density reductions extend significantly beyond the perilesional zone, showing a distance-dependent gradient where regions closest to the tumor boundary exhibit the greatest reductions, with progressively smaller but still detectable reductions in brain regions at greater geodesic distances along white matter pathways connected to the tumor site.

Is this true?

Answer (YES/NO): YES